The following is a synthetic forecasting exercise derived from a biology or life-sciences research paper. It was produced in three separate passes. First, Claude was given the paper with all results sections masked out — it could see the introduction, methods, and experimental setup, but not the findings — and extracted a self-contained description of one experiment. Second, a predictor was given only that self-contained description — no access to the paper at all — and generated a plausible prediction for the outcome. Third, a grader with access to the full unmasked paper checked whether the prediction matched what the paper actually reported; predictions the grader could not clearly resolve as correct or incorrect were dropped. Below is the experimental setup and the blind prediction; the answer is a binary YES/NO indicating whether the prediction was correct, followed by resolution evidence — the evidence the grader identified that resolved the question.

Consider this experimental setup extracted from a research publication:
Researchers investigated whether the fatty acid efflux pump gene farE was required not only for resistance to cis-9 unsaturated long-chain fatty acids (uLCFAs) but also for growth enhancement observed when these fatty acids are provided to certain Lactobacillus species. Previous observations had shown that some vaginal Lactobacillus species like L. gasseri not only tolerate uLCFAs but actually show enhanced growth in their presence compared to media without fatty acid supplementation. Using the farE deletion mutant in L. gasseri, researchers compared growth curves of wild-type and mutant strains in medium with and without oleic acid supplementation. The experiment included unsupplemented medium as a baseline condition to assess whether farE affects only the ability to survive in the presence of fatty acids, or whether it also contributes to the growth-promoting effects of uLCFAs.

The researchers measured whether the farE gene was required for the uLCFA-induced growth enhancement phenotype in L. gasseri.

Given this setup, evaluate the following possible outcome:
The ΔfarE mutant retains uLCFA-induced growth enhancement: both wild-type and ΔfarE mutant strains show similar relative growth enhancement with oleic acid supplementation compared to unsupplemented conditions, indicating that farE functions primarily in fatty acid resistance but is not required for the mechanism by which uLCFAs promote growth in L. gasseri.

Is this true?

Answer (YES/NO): NO